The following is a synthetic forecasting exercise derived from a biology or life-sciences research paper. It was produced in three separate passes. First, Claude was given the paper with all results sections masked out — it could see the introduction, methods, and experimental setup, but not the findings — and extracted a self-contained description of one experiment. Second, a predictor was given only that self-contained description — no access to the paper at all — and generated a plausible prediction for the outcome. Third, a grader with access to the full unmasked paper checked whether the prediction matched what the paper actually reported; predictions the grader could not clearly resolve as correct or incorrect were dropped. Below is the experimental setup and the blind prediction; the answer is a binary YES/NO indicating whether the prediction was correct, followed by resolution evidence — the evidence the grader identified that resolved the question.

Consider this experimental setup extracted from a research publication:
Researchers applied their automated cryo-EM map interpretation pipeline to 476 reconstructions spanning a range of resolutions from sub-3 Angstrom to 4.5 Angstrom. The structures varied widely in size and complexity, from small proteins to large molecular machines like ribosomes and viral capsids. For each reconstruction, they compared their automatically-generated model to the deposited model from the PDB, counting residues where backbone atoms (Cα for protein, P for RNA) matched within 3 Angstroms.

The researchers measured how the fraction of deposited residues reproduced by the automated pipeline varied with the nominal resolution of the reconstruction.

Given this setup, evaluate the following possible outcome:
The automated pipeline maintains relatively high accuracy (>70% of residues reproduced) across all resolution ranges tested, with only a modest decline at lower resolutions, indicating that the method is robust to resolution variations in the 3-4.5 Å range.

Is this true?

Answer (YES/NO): NO